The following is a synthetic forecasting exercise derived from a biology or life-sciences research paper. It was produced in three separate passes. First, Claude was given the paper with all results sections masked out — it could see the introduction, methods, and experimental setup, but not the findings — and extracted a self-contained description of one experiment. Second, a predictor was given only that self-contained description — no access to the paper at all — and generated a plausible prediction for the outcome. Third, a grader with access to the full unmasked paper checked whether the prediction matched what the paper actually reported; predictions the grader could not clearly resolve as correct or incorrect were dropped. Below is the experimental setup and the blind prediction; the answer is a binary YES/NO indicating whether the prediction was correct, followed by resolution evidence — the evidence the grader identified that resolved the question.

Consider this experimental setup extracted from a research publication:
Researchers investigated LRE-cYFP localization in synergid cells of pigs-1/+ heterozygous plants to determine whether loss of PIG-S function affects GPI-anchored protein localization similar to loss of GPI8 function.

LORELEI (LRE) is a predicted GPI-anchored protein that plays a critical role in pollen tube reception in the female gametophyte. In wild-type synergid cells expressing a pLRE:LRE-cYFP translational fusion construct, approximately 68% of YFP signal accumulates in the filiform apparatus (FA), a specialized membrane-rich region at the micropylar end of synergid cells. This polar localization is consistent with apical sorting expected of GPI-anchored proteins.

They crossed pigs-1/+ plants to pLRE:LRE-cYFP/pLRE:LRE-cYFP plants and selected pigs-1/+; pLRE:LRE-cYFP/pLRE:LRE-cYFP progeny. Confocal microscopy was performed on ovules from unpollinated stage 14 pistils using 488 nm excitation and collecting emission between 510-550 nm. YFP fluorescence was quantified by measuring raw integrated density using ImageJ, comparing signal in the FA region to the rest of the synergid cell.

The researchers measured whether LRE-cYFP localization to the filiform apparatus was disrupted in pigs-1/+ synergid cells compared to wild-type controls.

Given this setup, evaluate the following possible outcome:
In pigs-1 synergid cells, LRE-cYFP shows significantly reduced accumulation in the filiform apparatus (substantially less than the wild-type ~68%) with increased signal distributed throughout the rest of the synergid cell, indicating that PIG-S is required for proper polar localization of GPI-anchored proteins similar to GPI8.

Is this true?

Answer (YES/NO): YES